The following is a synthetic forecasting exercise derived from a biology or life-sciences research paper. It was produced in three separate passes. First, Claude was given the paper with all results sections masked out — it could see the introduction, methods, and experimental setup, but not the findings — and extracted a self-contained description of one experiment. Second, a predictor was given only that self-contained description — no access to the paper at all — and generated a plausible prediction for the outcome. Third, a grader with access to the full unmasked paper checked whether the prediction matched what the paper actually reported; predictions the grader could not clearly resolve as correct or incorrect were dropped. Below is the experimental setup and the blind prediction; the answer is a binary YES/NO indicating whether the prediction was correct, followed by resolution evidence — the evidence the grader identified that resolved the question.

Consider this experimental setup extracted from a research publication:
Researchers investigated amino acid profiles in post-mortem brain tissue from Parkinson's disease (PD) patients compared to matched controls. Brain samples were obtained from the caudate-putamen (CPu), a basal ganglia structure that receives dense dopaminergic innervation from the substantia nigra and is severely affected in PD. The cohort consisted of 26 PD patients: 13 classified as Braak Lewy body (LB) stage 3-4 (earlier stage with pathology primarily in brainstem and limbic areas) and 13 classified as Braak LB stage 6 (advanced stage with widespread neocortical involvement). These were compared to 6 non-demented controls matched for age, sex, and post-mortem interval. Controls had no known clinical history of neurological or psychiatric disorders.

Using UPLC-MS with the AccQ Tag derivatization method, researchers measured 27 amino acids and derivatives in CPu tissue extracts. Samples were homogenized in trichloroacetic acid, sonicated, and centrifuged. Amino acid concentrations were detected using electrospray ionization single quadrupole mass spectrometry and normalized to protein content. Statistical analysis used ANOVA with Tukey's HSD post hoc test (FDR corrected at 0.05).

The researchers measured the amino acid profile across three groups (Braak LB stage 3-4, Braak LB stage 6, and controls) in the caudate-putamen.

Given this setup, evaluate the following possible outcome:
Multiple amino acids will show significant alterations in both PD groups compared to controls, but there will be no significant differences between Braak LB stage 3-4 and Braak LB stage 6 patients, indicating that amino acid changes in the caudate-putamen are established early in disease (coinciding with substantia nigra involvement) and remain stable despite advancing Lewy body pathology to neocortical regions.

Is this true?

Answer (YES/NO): NO